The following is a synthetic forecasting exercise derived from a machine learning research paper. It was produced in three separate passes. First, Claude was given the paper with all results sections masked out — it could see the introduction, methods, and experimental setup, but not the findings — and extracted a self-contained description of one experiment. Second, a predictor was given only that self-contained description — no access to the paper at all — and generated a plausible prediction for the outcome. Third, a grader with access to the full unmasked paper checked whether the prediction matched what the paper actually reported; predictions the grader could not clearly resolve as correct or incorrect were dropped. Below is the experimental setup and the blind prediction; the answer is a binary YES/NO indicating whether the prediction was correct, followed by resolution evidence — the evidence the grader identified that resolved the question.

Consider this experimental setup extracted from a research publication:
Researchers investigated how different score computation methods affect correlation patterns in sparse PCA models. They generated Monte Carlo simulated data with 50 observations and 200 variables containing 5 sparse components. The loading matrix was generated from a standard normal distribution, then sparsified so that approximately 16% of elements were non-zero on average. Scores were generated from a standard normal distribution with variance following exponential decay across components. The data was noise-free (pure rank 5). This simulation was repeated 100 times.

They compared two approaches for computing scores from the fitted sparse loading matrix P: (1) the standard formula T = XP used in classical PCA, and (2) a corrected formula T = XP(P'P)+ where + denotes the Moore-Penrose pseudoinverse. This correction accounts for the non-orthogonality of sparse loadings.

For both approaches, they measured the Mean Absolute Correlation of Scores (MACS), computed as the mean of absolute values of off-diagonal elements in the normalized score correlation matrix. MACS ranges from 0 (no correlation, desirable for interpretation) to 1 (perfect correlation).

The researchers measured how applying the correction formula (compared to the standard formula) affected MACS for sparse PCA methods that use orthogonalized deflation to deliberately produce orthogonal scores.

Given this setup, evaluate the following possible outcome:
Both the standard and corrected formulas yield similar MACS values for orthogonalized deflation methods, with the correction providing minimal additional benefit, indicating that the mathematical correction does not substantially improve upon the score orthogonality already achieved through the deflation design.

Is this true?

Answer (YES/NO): NO